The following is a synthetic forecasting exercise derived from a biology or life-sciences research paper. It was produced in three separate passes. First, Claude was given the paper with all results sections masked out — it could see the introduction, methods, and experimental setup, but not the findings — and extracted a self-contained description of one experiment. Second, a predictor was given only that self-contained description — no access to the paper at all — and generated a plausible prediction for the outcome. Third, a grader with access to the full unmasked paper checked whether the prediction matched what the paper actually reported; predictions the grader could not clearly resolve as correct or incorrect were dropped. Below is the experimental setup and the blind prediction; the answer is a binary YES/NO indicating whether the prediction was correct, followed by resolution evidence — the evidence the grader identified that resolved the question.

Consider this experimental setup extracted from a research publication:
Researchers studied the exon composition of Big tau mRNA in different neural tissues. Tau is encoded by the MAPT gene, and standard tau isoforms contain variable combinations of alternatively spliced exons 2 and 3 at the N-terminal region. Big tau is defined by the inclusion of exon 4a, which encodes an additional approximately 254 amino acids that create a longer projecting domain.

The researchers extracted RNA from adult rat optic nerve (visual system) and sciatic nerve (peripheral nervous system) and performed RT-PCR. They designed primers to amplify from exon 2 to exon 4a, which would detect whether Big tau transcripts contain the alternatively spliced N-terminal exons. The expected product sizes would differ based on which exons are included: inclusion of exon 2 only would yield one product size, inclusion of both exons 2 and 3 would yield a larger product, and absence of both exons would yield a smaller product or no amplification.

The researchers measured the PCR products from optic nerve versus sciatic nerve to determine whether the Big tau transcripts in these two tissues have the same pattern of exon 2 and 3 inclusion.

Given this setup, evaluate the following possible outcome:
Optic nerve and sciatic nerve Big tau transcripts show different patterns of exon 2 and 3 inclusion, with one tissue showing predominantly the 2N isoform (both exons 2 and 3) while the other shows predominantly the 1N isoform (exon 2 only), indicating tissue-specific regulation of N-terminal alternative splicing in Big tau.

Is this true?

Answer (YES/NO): NO